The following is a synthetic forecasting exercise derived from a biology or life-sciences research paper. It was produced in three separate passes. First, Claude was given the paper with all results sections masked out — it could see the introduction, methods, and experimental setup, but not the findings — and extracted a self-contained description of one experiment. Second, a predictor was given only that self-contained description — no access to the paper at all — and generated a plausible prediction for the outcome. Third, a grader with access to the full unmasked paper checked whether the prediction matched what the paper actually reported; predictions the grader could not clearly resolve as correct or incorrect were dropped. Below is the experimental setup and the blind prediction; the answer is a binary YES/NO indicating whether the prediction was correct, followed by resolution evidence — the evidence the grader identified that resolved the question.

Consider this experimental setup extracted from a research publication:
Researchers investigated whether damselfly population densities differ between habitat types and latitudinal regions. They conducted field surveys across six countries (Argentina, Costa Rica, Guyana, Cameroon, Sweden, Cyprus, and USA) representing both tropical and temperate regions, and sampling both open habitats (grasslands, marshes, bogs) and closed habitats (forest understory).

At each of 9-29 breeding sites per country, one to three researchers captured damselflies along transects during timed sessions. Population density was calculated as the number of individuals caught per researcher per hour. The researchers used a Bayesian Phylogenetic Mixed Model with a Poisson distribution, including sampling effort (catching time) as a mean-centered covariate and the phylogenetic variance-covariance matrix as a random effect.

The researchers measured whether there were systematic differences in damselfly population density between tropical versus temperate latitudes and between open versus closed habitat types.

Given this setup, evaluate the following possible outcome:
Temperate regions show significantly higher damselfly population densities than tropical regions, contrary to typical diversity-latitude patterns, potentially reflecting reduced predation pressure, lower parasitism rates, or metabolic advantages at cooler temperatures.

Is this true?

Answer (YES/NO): YES